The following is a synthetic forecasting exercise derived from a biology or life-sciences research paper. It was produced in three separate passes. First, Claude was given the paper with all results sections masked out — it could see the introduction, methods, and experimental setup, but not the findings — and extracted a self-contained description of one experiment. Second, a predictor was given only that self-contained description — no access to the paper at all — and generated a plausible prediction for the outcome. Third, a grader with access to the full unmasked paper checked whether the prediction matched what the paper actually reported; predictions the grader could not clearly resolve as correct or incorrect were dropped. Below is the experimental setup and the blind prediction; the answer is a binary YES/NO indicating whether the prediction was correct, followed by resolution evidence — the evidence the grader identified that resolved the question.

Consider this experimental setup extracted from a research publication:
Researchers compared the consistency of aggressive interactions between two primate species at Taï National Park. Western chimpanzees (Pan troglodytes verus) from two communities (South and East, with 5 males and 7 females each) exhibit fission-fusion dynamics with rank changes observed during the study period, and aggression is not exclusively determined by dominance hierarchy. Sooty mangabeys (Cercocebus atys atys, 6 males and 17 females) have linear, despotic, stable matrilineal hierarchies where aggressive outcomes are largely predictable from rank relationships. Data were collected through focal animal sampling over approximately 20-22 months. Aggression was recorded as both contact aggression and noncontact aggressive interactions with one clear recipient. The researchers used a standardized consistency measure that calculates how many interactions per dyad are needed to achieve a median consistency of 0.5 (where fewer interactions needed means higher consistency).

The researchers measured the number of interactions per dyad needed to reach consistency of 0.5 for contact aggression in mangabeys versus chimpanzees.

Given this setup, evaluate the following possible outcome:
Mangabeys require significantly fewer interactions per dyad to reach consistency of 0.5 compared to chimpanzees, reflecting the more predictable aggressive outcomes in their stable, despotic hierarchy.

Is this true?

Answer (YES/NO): NO